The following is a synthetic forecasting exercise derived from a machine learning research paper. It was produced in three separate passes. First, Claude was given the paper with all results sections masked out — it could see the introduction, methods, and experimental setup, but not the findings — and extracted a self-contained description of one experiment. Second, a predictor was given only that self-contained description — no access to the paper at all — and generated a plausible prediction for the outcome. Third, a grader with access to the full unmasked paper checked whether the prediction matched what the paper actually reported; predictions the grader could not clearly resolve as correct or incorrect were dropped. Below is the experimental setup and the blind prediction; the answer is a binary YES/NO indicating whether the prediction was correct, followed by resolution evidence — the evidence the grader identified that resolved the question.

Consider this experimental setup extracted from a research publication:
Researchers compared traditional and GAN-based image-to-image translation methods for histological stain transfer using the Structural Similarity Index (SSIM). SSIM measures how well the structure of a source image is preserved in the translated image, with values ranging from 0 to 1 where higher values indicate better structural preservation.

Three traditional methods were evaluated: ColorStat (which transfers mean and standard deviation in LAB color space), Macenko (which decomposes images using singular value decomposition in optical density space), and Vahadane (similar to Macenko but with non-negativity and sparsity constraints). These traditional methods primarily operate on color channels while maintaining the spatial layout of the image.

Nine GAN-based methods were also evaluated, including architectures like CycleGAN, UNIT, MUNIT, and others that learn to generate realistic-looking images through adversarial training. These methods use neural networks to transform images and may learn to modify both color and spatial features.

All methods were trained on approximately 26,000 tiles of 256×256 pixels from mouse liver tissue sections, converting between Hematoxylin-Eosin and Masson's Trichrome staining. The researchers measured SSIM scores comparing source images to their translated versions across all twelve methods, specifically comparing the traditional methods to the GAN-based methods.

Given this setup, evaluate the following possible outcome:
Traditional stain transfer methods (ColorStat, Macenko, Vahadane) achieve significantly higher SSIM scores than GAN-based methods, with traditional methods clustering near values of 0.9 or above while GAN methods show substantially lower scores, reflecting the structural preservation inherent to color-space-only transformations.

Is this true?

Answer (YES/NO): NO